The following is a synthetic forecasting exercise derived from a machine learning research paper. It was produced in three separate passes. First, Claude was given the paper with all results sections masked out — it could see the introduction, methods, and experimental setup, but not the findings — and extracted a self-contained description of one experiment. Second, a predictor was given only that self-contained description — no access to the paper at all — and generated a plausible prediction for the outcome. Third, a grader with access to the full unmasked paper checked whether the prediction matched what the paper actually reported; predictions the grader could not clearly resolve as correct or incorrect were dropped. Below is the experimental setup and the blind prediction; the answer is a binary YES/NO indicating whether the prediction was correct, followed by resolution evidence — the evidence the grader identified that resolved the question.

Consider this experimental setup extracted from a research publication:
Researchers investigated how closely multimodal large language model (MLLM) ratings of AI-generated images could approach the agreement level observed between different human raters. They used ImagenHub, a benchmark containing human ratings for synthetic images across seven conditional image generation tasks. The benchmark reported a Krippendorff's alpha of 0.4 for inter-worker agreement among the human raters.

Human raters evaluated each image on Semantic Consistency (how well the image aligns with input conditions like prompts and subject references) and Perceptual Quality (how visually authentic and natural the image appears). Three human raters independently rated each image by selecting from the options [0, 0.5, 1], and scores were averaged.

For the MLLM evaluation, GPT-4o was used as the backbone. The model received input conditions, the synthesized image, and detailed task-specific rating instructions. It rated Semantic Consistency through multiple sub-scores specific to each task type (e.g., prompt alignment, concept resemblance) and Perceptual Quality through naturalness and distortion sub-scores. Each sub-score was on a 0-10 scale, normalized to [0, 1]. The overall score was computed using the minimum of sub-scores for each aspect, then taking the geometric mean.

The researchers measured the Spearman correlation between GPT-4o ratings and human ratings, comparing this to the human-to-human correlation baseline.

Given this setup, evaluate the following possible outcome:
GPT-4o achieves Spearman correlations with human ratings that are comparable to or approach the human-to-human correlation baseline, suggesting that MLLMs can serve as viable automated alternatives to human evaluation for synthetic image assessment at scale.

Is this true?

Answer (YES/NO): YES